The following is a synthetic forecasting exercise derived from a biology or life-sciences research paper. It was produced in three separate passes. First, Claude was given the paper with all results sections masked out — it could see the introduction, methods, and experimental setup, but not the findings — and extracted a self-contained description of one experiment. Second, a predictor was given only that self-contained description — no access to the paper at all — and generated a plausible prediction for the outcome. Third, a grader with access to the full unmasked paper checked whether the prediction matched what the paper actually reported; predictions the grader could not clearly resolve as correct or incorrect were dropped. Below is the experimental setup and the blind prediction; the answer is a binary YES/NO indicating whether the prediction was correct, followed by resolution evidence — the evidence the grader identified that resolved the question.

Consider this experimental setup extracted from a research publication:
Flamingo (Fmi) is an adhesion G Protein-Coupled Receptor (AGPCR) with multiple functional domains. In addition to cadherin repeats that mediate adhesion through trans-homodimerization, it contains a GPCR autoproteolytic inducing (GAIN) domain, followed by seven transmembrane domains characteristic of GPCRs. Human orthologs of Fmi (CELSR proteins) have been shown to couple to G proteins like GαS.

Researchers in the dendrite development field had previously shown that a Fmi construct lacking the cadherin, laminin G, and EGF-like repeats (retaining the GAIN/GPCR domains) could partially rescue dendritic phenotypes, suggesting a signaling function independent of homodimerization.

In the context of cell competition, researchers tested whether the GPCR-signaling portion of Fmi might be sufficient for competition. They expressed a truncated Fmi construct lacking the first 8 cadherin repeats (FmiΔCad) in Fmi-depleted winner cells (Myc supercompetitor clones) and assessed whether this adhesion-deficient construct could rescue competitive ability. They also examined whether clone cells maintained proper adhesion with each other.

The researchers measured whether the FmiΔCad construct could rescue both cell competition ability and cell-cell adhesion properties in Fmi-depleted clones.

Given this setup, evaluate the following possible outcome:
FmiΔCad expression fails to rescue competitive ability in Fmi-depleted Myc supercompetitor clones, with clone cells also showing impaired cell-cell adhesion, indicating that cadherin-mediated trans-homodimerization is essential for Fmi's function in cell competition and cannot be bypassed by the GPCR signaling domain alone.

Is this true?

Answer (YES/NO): NO